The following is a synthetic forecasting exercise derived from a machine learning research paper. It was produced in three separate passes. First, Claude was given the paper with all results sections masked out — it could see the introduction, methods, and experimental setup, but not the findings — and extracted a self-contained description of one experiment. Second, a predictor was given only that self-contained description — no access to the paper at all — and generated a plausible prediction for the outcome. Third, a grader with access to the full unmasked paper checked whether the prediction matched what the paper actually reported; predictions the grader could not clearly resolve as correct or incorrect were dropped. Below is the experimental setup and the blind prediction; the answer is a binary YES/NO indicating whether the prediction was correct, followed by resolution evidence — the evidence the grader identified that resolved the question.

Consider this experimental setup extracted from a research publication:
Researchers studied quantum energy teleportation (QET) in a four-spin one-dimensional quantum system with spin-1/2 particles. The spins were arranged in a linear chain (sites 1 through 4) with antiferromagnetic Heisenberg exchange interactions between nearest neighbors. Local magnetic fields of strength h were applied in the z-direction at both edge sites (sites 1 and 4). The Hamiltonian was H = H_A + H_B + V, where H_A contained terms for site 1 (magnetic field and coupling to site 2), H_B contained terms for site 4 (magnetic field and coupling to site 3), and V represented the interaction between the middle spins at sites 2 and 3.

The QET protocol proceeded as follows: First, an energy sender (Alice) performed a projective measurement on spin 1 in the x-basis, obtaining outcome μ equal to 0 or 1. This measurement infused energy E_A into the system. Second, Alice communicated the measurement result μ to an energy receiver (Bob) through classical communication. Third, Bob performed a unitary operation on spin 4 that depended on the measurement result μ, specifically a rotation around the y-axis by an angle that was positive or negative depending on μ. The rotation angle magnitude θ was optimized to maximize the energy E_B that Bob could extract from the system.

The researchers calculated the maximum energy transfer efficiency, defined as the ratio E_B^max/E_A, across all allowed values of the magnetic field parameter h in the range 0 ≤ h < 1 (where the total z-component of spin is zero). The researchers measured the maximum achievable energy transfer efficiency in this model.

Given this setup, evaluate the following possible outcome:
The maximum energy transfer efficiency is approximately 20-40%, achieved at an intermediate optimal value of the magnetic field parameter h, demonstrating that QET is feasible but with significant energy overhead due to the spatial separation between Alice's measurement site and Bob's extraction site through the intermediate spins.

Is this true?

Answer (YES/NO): NO